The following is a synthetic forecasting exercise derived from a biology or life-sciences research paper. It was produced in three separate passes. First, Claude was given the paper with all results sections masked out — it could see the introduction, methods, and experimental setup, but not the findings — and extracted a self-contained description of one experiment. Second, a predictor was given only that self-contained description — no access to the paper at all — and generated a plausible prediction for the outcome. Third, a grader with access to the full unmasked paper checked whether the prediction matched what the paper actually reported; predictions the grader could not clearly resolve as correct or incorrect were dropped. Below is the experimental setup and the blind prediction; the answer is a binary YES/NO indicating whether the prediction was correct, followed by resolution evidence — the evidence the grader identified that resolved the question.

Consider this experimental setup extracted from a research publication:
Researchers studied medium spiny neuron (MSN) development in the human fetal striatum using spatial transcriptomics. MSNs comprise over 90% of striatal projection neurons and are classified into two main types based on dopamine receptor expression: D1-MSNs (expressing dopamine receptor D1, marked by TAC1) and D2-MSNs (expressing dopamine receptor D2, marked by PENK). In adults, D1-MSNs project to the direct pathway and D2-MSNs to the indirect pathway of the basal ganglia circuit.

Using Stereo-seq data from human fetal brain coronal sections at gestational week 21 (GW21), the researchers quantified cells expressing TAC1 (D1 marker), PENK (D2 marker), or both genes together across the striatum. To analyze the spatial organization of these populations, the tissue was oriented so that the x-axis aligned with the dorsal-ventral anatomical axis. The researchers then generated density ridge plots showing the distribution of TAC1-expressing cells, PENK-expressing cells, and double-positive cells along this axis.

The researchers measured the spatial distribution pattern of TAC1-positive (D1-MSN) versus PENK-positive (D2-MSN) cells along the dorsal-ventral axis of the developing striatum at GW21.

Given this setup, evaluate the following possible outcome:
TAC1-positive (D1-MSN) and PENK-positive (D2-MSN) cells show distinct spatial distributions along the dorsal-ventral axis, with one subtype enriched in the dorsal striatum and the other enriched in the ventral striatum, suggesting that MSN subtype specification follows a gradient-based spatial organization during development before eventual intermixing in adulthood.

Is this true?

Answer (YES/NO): YES